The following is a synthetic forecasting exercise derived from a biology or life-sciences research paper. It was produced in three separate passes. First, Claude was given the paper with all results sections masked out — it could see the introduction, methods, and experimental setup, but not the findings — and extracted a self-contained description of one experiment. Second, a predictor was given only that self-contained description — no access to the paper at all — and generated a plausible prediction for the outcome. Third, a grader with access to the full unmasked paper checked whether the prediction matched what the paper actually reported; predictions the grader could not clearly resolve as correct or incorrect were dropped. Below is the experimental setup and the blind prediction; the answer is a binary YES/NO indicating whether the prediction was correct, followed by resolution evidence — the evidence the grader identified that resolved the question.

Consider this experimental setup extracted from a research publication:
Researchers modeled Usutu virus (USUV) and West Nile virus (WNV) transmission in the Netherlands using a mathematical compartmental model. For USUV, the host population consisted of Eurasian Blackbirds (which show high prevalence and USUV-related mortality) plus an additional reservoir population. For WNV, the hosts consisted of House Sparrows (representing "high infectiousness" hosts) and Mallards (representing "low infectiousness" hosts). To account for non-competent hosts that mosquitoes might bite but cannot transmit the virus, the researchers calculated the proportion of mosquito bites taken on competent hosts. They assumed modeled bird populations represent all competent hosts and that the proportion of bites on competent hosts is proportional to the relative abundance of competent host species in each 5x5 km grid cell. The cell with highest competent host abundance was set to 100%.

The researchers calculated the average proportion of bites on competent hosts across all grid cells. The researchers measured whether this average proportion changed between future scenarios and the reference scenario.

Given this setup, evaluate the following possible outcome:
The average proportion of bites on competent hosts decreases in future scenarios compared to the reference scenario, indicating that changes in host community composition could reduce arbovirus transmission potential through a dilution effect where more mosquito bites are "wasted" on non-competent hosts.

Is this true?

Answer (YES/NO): NO